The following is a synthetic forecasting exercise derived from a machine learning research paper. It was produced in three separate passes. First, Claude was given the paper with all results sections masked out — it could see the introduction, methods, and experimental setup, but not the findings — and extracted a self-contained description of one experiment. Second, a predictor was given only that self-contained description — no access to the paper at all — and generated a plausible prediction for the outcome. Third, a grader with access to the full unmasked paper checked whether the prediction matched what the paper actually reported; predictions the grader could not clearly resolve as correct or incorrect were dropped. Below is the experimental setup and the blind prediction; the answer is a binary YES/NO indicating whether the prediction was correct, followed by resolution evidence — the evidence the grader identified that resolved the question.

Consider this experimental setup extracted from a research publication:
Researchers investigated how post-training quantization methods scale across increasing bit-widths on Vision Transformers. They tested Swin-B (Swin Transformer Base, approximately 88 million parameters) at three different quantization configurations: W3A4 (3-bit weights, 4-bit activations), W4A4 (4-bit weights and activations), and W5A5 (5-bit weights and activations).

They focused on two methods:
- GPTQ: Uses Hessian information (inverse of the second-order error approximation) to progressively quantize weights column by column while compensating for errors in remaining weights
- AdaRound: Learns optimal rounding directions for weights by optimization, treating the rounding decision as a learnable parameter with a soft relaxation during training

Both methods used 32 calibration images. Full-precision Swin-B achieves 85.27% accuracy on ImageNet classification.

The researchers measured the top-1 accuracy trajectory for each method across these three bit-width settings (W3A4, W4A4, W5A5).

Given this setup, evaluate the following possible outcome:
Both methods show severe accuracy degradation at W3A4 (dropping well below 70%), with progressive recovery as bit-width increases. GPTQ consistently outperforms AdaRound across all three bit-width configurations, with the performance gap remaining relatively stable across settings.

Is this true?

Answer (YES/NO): NO